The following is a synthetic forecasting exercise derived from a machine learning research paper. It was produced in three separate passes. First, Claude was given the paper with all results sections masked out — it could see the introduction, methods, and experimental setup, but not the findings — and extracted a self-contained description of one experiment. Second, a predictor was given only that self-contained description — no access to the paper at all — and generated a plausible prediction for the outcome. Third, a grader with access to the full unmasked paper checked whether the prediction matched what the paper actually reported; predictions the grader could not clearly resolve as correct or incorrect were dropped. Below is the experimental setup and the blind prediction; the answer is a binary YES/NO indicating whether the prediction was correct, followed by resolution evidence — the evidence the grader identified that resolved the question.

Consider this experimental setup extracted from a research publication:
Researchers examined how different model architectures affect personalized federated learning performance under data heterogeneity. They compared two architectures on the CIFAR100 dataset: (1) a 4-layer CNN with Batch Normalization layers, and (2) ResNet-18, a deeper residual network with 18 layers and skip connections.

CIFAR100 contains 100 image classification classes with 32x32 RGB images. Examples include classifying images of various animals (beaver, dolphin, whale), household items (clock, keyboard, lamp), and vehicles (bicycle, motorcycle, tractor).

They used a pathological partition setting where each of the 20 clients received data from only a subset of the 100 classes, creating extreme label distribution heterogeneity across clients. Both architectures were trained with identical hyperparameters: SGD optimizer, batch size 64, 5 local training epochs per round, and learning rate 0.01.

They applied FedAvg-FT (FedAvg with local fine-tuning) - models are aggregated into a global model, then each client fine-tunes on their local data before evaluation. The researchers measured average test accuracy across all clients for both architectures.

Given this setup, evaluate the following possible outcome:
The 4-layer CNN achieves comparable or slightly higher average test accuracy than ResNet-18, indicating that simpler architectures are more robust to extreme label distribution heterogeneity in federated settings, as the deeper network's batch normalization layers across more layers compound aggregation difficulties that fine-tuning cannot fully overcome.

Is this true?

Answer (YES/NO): NO